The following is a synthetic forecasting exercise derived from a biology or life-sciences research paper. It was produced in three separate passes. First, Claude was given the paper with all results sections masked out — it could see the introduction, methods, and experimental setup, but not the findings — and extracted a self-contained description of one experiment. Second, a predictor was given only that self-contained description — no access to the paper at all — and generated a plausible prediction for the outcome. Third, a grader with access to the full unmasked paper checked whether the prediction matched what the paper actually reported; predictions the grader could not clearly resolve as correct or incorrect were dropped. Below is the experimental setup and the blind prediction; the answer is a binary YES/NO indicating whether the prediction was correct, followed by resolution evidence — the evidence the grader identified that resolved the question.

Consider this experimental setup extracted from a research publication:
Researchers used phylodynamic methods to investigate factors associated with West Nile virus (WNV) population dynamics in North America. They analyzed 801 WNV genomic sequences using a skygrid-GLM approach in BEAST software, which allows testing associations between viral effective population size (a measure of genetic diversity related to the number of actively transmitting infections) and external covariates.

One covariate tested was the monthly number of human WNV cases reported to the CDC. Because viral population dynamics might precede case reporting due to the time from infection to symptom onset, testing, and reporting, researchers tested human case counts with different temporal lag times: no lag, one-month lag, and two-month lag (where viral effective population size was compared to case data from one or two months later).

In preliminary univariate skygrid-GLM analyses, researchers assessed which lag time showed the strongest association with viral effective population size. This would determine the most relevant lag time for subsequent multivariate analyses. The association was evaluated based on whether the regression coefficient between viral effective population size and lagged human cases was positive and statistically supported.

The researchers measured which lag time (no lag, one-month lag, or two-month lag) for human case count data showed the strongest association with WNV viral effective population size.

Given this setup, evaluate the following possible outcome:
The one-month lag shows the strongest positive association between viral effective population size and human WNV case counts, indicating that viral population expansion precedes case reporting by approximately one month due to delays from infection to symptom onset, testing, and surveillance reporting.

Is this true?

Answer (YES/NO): NO